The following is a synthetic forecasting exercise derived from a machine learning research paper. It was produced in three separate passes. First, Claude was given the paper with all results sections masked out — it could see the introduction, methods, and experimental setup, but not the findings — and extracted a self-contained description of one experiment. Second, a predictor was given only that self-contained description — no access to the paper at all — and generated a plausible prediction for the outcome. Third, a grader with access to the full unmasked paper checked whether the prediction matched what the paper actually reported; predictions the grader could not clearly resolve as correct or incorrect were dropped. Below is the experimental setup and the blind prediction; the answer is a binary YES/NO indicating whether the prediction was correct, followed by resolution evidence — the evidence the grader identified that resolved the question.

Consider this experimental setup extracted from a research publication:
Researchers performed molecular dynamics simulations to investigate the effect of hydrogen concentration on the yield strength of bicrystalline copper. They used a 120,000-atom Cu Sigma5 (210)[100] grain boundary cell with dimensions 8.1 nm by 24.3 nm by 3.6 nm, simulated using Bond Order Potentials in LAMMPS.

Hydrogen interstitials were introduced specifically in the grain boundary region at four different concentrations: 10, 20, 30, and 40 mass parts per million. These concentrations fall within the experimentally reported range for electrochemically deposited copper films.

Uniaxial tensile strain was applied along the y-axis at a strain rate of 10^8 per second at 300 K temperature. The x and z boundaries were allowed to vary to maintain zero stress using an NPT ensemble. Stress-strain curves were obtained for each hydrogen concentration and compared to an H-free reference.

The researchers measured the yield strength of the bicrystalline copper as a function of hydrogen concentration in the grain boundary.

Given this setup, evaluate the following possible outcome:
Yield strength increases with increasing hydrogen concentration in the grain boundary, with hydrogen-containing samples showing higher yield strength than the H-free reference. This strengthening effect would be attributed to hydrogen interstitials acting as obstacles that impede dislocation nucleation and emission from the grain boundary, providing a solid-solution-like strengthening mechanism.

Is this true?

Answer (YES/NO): NO